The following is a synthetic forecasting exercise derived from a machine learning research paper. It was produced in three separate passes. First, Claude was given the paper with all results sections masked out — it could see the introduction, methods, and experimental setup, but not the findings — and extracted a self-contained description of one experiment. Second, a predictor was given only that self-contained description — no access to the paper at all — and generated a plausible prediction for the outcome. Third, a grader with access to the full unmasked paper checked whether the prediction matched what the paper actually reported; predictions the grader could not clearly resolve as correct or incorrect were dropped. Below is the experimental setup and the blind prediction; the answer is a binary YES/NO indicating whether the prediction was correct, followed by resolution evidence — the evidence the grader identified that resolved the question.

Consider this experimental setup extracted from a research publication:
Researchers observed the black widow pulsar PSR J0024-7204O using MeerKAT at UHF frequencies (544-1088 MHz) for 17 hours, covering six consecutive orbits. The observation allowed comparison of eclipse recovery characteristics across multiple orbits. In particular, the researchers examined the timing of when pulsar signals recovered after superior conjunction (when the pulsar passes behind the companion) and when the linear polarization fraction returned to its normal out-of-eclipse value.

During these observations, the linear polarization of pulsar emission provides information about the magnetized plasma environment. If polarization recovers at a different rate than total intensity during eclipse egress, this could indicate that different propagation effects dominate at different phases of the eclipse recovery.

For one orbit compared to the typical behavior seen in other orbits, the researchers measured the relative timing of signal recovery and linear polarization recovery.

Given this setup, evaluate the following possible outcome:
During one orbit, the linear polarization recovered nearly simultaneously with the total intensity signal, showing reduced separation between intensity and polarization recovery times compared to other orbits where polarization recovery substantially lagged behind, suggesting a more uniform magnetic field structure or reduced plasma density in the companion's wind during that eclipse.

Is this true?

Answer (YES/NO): NO